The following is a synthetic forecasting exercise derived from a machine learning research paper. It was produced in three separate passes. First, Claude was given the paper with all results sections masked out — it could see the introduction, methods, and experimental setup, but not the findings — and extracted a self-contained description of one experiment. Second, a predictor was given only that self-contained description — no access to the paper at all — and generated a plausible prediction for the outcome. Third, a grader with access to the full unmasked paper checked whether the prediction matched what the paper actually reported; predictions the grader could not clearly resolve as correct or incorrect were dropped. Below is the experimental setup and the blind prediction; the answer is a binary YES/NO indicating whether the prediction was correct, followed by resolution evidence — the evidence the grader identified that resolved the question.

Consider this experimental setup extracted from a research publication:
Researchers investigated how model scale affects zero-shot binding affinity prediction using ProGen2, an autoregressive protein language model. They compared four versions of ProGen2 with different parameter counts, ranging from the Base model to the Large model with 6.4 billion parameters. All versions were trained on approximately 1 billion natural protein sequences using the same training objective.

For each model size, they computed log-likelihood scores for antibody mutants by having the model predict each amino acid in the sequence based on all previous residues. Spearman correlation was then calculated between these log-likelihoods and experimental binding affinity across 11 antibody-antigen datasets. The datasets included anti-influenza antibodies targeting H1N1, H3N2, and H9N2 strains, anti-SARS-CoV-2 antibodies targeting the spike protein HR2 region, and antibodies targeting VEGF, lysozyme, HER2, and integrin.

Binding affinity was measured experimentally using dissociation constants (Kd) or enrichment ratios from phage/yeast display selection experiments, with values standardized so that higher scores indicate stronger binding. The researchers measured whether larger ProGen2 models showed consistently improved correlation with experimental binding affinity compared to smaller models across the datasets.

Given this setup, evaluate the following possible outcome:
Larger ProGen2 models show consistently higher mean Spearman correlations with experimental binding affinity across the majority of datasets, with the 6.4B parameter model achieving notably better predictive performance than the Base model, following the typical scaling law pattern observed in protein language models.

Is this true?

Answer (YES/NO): NO